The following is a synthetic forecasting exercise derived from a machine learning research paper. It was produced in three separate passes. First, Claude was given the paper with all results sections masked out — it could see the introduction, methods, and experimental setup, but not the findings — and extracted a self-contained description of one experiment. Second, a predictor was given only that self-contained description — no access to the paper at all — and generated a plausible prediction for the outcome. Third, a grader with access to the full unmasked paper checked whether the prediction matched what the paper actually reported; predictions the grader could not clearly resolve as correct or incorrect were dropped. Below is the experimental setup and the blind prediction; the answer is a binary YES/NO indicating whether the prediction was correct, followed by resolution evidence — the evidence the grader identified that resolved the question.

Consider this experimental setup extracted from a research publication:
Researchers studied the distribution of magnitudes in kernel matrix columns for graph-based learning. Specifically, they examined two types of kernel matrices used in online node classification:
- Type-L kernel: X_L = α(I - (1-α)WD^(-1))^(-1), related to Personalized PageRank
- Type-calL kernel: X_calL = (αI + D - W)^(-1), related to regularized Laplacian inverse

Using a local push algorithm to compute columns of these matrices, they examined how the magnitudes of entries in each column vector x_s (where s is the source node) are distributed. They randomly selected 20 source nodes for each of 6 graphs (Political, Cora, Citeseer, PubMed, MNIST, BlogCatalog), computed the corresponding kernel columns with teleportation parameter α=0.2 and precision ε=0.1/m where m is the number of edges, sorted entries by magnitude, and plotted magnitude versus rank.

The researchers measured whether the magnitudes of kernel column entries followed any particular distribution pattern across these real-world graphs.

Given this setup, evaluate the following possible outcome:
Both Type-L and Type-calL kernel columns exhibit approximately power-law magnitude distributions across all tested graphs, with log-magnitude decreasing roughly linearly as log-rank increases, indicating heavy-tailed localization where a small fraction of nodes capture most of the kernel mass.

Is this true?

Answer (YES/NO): YES